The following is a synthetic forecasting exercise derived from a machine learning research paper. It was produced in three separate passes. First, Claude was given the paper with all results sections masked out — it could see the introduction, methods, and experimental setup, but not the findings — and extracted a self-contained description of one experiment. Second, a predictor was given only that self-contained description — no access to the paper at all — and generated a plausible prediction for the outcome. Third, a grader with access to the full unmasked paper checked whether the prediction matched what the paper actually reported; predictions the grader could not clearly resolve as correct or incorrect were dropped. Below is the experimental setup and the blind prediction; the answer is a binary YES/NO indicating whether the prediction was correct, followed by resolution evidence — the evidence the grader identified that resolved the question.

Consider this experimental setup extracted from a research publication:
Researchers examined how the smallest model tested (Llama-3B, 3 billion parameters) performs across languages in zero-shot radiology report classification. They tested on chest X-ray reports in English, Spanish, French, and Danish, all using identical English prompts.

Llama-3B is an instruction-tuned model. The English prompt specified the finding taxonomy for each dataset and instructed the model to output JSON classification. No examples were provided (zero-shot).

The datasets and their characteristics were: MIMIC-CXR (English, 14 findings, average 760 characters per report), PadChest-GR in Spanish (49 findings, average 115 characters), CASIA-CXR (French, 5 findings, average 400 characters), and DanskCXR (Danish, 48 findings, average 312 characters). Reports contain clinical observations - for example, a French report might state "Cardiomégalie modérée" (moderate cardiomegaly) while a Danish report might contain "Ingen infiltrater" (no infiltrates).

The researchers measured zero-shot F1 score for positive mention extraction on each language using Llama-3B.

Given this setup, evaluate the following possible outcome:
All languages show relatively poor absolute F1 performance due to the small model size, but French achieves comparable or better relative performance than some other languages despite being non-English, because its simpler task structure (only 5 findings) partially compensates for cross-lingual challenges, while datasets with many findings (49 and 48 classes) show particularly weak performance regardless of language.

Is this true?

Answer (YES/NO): NO